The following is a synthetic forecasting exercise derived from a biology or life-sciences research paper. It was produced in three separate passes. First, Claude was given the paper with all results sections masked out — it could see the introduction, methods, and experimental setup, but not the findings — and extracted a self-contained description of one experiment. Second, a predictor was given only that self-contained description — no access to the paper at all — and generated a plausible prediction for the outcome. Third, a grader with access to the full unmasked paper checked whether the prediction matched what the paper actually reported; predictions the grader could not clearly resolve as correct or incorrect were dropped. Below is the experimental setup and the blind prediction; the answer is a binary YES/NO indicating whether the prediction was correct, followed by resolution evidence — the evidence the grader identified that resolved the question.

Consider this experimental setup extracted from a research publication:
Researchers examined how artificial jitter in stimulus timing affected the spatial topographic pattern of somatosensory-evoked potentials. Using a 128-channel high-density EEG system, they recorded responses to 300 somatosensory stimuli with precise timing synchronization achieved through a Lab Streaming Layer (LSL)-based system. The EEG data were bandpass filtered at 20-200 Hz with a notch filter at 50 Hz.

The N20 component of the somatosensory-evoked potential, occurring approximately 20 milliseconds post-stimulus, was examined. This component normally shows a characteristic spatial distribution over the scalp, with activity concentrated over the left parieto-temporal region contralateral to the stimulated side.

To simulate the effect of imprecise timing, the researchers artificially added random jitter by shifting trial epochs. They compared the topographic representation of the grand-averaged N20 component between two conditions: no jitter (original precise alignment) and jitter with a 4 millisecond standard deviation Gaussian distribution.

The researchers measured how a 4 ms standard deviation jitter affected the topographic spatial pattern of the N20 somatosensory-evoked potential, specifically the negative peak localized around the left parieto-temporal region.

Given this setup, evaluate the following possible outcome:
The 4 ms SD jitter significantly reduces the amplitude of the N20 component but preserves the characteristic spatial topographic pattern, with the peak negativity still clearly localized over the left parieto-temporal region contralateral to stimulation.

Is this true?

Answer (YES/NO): NO